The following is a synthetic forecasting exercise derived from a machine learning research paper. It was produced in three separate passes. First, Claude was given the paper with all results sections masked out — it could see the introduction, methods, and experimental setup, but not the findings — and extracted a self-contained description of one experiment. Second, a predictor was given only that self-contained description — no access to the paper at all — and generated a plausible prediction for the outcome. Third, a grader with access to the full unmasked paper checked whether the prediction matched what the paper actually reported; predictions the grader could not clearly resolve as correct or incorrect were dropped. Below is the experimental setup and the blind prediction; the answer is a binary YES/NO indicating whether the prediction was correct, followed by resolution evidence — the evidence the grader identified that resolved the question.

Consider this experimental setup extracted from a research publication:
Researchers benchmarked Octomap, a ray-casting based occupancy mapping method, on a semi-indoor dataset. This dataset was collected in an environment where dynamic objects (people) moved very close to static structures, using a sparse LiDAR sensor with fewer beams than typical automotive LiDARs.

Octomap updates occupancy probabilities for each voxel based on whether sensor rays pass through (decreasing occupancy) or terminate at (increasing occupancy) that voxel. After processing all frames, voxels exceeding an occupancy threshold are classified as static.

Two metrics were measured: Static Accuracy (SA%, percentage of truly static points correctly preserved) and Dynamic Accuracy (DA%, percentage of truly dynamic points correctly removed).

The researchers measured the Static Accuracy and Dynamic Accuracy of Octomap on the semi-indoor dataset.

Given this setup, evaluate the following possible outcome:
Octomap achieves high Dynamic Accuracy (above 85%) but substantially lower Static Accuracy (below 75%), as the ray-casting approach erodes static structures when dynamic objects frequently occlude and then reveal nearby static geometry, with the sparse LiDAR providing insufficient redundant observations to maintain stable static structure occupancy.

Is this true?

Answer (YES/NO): NO